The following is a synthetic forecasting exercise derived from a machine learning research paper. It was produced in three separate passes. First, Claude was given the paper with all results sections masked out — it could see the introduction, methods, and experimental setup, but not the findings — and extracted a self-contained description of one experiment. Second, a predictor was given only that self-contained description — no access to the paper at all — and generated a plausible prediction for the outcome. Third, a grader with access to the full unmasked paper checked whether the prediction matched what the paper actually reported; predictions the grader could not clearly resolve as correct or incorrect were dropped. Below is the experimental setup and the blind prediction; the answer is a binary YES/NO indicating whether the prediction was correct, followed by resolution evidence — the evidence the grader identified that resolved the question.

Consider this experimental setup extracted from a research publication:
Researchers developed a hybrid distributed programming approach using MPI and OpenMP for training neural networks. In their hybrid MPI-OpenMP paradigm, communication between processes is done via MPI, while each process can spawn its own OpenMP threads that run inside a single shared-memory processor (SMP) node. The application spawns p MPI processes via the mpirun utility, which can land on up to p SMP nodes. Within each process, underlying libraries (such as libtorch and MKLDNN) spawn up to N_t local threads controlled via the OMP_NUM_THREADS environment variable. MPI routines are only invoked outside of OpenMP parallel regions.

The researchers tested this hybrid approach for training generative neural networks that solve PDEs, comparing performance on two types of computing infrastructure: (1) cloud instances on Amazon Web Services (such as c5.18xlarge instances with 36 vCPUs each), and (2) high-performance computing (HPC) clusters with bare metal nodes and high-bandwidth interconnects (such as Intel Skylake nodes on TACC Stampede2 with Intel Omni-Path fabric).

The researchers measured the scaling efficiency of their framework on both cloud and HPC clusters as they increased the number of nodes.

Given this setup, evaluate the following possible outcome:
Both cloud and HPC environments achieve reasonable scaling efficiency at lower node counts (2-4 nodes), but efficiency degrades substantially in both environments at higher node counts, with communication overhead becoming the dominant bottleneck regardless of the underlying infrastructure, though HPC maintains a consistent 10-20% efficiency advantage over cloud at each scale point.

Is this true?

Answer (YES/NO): NO